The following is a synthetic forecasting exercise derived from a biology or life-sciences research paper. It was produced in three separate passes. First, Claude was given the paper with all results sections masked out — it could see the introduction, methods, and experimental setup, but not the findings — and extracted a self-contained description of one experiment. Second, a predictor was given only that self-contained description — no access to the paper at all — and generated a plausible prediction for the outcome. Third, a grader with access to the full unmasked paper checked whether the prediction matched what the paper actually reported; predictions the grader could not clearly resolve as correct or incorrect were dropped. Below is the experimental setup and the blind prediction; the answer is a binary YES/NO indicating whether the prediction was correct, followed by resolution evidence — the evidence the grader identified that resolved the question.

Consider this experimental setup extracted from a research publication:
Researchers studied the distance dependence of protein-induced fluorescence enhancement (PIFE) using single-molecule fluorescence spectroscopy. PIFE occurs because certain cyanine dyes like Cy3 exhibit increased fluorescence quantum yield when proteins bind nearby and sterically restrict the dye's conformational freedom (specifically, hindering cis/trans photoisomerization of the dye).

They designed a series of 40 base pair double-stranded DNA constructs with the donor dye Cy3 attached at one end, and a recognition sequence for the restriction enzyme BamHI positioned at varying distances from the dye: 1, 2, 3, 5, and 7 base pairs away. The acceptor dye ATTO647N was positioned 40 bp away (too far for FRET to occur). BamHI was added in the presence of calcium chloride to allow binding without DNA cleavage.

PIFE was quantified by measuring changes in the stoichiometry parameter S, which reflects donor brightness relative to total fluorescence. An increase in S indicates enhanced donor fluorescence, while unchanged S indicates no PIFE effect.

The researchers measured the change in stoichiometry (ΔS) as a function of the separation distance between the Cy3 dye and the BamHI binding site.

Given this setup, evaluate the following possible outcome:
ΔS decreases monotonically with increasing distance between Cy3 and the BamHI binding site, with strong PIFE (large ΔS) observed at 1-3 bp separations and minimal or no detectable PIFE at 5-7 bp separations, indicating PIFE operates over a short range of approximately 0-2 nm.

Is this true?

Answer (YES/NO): NO